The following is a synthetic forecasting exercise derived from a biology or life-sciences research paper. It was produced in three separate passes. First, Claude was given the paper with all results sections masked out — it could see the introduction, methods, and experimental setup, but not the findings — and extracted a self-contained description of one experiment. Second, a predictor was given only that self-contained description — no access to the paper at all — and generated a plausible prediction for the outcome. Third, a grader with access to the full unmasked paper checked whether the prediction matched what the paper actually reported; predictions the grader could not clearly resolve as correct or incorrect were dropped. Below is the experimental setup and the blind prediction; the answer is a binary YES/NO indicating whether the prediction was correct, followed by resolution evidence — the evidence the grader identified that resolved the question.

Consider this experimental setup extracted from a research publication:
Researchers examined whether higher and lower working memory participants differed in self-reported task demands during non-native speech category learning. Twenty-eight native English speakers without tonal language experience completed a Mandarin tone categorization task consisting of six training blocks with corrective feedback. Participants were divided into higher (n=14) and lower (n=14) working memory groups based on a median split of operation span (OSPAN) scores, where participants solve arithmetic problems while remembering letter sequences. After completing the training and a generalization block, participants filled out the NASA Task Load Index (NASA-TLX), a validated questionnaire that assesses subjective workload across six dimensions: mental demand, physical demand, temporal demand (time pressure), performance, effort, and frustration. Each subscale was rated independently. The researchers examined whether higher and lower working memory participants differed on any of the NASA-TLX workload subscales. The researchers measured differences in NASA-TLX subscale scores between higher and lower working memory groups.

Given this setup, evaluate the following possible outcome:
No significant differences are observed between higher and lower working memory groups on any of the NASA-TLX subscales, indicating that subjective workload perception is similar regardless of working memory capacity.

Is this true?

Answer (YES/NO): YES